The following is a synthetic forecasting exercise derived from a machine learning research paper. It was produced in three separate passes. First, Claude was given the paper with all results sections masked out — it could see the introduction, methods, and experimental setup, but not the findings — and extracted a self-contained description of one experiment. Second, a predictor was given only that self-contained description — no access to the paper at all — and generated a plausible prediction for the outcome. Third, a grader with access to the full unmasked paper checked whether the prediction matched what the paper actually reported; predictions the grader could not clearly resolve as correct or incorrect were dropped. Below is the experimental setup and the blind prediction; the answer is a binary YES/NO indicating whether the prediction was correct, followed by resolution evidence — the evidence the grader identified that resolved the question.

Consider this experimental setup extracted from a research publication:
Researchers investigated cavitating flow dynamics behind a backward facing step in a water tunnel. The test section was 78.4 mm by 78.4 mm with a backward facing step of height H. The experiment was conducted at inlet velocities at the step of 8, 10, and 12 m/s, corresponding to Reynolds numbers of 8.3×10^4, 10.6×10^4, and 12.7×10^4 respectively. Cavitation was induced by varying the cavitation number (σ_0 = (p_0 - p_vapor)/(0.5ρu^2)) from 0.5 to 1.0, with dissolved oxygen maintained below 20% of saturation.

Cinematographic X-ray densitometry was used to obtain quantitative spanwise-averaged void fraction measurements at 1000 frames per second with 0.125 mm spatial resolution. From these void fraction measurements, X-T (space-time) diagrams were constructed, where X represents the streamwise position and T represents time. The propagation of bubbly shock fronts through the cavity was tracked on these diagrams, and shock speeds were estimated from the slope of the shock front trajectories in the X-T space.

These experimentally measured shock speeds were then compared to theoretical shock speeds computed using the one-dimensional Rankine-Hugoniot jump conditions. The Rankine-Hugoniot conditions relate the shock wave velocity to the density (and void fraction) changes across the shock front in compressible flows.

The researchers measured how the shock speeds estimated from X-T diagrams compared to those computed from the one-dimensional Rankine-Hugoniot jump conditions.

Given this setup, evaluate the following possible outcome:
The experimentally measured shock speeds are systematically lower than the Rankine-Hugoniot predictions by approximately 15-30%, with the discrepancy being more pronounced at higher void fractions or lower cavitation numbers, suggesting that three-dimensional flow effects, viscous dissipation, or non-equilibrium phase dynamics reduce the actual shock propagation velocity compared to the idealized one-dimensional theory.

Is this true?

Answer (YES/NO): NO